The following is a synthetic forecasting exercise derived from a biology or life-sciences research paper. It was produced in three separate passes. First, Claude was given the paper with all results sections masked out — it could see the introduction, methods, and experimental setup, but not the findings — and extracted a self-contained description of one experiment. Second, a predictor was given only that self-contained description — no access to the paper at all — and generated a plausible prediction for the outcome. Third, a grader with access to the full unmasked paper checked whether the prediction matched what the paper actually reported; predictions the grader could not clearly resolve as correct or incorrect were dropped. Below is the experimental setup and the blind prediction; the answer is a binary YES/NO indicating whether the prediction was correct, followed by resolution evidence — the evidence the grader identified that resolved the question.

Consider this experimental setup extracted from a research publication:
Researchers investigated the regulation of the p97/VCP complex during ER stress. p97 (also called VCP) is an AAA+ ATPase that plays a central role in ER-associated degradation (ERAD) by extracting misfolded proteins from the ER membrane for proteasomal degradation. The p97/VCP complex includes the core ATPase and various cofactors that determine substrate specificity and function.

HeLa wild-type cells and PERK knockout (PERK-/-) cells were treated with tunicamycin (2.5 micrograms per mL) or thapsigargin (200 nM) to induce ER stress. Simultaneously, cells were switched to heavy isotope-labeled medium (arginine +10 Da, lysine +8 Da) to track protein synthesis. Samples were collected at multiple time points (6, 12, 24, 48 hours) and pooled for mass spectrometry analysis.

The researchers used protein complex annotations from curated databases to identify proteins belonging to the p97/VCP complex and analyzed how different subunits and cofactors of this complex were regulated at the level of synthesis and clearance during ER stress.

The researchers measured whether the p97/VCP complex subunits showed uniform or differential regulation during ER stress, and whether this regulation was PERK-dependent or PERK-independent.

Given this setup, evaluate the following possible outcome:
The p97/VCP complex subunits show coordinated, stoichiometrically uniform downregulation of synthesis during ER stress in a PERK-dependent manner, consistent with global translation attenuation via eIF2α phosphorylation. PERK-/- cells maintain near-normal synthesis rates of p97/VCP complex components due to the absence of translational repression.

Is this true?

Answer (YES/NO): NO